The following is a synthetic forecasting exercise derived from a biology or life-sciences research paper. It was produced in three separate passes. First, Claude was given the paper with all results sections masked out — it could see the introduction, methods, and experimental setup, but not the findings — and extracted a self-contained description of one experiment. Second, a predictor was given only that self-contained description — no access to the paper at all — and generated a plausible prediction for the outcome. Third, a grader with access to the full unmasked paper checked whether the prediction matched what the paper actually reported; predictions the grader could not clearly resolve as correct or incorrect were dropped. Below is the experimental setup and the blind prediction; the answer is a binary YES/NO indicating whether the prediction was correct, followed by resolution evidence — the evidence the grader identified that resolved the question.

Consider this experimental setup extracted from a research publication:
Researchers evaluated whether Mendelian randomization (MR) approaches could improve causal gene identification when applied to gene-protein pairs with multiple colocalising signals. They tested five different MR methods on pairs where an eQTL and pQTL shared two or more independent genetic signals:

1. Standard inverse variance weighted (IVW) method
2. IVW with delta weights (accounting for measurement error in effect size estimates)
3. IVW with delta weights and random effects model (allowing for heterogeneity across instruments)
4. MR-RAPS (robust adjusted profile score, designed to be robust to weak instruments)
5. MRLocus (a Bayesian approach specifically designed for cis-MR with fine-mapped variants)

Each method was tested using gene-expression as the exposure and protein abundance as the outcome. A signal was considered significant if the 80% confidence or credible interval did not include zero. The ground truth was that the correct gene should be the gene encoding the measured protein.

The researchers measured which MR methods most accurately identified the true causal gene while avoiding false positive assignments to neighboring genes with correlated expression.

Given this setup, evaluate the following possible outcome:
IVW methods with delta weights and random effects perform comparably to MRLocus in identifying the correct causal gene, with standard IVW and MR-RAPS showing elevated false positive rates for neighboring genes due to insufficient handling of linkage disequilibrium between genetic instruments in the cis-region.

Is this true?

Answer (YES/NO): NO